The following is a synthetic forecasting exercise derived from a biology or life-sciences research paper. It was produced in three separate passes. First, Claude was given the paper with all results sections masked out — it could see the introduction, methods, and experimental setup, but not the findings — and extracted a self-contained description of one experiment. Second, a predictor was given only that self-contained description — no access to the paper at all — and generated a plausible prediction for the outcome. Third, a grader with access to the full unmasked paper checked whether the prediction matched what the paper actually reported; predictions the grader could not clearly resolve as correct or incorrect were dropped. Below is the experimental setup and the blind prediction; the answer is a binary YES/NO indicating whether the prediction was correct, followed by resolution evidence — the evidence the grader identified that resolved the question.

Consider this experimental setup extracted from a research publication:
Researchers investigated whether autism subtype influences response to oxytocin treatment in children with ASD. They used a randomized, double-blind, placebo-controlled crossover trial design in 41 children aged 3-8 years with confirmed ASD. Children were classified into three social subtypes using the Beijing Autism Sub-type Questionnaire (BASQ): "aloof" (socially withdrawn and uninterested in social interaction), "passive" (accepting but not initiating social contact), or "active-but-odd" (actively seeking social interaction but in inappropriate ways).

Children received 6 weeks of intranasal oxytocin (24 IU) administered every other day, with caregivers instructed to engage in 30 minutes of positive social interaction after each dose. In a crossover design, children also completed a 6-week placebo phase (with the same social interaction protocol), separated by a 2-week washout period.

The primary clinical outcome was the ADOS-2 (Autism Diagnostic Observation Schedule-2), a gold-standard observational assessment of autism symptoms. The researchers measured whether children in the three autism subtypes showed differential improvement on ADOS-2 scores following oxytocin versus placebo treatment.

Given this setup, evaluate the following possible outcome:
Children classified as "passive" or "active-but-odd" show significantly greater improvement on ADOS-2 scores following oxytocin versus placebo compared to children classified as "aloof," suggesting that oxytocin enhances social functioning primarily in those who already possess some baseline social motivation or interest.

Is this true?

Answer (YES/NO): NO